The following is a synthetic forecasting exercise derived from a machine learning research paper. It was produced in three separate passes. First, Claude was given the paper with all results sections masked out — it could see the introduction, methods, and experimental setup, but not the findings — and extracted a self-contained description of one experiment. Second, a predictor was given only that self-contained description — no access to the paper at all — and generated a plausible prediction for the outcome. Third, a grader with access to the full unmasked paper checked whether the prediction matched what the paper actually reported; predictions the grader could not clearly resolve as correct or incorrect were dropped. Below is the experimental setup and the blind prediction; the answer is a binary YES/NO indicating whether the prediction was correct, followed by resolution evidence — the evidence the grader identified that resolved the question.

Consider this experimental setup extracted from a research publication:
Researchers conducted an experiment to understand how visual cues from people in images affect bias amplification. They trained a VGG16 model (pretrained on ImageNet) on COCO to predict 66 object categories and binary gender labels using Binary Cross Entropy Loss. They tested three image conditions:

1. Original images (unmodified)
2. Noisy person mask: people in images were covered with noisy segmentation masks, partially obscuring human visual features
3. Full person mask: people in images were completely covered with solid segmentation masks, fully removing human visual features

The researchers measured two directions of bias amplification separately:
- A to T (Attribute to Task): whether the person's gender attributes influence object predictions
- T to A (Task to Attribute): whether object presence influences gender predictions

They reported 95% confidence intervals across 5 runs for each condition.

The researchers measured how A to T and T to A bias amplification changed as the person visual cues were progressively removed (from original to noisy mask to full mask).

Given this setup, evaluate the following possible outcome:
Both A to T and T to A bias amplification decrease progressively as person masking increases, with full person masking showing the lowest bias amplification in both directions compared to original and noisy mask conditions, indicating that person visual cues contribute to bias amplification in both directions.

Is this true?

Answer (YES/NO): NO